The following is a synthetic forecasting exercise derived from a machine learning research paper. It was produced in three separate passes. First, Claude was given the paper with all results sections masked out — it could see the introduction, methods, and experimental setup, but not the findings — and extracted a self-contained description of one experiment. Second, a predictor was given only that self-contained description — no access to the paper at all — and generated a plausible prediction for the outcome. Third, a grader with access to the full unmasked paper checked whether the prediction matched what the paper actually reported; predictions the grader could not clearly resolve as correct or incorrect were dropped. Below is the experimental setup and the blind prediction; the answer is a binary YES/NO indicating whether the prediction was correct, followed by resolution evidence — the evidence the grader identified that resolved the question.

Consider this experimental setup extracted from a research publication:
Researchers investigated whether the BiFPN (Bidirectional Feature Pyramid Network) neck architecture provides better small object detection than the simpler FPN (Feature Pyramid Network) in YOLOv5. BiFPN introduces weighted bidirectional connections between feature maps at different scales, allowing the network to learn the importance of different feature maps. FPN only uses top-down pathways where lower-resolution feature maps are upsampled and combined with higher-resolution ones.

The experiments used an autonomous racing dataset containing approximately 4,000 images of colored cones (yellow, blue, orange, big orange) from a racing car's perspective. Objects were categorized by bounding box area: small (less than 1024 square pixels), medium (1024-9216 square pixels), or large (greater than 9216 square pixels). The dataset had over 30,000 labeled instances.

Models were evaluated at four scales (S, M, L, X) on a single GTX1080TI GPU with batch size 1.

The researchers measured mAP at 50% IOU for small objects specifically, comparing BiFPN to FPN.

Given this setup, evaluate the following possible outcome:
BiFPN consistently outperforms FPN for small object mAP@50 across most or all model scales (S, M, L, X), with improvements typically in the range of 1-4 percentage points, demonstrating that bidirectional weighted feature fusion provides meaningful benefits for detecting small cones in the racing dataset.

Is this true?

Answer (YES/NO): NO